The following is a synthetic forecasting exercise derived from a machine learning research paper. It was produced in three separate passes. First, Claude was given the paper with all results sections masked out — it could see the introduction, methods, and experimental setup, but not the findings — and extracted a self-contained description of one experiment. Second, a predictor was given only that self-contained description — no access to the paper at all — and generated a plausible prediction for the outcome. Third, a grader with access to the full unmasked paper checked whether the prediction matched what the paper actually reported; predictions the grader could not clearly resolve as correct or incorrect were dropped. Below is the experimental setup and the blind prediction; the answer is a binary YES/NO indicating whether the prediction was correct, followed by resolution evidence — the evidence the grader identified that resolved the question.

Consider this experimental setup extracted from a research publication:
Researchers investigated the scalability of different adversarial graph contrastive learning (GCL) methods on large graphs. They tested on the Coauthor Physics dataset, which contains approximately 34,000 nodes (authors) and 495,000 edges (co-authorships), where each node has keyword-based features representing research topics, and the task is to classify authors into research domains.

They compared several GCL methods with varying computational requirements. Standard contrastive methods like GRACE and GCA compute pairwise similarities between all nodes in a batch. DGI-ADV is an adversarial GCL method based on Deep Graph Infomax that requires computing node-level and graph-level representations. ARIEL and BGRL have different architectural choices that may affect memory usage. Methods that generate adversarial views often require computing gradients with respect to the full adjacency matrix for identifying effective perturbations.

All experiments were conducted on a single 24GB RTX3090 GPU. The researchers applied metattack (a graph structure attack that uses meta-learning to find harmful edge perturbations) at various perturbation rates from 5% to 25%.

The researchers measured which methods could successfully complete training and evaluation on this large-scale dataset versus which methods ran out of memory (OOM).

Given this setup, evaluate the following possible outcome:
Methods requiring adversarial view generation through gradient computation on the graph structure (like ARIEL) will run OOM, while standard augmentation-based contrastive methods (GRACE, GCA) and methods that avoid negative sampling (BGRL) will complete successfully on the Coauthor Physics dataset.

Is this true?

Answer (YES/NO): NO